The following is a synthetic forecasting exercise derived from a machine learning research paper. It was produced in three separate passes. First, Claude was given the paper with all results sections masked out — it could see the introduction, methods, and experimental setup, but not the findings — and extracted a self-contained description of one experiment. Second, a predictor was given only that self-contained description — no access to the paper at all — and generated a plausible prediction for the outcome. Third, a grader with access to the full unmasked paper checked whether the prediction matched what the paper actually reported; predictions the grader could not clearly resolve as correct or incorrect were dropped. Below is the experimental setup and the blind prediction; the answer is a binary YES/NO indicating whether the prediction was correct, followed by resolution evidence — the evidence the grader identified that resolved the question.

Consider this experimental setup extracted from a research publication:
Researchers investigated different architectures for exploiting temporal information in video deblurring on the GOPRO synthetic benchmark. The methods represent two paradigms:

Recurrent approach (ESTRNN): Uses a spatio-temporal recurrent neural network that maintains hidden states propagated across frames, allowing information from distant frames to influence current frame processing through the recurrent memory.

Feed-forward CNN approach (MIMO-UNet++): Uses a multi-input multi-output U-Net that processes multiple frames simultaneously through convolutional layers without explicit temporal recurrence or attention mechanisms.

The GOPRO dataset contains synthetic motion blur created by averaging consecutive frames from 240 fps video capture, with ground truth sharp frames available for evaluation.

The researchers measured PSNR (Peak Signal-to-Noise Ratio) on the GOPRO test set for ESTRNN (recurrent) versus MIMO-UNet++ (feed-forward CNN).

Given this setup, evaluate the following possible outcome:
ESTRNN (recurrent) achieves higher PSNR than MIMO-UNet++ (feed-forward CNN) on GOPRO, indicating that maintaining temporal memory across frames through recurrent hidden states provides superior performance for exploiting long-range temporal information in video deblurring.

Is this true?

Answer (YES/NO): NO